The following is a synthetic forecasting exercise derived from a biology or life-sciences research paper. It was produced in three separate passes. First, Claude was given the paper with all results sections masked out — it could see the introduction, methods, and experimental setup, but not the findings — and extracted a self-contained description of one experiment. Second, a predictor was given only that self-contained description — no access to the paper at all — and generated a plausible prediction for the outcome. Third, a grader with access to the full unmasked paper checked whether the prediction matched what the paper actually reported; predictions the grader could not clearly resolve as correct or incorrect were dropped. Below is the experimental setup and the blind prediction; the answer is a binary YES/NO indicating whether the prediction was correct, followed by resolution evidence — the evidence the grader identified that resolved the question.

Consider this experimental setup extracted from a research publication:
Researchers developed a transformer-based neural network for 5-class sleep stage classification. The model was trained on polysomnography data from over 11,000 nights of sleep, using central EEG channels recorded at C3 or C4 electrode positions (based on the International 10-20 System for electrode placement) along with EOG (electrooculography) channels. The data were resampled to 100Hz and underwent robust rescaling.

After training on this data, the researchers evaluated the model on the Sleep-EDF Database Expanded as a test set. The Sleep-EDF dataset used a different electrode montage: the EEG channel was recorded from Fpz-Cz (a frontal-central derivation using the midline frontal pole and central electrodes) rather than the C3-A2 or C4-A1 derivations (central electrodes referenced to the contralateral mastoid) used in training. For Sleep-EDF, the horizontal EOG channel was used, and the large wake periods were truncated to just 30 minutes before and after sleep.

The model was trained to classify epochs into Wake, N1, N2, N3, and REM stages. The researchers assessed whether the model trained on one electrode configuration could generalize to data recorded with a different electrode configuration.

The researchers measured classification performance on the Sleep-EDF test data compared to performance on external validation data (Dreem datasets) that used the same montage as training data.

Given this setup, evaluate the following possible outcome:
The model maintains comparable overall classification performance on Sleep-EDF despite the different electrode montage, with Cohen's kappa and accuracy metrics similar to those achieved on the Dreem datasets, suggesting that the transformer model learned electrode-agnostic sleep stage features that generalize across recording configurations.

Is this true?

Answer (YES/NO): NO